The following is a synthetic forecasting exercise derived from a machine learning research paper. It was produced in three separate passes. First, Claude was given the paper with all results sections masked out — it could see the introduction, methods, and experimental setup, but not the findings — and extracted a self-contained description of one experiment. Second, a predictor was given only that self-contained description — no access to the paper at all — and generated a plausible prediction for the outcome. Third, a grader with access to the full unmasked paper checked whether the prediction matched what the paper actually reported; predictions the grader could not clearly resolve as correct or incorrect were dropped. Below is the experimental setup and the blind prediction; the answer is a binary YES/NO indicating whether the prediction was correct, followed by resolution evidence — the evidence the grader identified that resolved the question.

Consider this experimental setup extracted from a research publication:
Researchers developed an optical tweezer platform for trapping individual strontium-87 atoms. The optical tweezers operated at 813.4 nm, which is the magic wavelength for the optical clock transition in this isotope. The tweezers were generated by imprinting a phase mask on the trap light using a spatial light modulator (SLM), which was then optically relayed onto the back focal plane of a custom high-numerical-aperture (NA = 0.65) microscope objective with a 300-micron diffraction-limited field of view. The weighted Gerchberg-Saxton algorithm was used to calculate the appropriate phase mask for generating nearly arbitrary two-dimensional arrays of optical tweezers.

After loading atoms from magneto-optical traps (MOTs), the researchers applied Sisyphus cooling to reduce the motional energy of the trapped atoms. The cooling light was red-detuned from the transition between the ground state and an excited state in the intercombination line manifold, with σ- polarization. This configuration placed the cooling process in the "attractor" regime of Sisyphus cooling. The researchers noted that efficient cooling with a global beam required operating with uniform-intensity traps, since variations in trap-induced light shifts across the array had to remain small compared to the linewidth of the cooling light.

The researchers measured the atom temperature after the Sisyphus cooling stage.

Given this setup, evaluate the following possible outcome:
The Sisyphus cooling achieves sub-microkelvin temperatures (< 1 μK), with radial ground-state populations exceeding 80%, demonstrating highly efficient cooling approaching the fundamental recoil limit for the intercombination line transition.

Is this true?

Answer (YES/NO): NO